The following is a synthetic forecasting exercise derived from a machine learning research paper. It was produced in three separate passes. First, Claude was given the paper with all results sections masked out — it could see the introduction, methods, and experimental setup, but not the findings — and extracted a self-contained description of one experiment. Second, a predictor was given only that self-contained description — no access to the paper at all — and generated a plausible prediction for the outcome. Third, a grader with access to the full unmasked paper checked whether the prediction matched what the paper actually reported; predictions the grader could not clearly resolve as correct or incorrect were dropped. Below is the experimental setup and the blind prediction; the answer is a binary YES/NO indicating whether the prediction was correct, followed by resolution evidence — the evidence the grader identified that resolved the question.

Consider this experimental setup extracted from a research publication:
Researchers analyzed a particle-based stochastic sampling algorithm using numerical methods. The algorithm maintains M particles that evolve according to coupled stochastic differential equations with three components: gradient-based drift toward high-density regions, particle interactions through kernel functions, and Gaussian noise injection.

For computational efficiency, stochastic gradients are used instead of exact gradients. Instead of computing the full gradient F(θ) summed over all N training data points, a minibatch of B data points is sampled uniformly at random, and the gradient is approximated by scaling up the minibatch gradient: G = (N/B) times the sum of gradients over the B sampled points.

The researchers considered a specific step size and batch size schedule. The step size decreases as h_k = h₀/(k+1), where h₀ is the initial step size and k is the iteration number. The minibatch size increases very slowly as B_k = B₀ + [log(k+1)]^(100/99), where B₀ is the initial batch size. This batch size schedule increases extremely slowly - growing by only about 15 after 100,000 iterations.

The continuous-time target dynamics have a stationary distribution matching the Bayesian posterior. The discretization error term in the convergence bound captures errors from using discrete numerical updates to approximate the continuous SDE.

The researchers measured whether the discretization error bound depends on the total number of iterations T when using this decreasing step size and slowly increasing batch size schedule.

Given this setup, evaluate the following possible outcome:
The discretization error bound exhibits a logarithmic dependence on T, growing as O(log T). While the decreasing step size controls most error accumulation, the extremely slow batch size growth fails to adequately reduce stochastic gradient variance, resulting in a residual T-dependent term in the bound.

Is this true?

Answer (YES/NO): NO